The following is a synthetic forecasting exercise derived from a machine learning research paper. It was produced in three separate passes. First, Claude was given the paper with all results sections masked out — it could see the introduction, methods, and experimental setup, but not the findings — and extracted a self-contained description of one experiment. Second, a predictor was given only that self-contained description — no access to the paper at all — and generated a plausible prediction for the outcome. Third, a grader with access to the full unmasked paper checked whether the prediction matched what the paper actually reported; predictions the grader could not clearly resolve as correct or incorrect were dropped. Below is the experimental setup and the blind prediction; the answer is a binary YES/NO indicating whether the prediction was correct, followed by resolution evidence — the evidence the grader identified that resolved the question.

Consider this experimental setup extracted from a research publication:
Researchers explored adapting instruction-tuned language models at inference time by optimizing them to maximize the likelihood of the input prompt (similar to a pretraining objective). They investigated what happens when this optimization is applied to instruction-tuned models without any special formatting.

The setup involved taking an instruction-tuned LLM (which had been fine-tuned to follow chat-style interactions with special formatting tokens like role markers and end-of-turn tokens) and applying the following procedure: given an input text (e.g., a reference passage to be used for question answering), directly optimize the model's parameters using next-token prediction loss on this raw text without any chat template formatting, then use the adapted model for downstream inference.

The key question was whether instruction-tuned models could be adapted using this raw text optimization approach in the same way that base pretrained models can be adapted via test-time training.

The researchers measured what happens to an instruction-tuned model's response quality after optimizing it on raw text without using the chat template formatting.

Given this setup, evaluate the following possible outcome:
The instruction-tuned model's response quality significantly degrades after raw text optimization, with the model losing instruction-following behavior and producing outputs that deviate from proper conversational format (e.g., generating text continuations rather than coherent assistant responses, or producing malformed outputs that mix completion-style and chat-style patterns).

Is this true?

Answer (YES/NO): YES